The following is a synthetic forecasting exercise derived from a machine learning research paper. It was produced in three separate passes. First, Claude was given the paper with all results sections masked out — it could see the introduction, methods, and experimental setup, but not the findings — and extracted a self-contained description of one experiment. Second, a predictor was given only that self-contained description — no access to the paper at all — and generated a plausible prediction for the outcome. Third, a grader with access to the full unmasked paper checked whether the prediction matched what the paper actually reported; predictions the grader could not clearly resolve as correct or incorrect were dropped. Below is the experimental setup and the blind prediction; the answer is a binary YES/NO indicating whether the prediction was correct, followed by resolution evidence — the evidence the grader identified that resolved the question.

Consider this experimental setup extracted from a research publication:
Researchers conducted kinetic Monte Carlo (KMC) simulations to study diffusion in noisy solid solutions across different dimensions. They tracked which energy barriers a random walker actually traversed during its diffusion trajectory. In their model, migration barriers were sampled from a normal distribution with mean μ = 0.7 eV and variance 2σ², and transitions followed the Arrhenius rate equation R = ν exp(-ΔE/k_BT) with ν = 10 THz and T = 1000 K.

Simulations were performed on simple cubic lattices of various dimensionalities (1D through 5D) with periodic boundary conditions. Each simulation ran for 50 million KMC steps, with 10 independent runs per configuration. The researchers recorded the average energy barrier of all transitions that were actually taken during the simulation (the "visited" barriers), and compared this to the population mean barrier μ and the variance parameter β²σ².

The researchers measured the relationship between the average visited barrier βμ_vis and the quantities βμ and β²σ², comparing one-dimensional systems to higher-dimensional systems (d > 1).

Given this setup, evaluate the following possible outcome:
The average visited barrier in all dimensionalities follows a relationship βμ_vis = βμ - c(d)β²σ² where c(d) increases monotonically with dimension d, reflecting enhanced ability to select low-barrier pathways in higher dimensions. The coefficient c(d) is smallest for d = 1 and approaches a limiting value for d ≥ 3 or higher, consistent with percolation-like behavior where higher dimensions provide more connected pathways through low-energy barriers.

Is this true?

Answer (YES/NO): NO